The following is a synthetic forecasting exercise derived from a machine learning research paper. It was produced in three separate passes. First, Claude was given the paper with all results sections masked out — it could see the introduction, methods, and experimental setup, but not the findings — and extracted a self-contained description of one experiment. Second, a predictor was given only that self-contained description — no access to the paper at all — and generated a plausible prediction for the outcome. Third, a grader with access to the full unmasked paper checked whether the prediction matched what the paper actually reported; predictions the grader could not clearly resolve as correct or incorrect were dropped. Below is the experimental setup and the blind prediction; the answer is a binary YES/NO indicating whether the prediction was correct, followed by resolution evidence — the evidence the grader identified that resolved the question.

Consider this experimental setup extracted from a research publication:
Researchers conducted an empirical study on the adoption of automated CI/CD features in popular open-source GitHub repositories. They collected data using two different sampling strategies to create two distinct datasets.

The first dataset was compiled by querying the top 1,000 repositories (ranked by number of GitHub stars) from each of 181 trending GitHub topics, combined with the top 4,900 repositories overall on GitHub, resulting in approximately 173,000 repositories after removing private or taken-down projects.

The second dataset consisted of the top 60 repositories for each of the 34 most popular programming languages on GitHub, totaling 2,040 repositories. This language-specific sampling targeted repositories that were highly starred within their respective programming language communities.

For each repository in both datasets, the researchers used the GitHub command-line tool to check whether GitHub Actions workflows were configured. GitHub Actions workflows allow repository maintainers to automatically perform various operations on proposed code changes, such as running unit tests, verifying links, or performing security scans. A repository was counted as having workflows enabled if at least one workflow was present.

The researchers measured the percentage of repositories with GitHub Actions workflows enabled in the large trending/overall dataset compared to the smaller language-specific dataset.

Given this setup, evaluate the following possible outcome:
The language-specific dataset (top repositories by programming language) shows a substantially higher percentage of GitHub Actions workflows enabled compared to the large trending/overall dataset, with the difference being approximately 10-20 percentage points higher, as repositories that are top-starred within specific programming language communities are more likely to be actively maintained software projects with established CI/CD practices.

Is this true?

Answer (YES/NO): YES